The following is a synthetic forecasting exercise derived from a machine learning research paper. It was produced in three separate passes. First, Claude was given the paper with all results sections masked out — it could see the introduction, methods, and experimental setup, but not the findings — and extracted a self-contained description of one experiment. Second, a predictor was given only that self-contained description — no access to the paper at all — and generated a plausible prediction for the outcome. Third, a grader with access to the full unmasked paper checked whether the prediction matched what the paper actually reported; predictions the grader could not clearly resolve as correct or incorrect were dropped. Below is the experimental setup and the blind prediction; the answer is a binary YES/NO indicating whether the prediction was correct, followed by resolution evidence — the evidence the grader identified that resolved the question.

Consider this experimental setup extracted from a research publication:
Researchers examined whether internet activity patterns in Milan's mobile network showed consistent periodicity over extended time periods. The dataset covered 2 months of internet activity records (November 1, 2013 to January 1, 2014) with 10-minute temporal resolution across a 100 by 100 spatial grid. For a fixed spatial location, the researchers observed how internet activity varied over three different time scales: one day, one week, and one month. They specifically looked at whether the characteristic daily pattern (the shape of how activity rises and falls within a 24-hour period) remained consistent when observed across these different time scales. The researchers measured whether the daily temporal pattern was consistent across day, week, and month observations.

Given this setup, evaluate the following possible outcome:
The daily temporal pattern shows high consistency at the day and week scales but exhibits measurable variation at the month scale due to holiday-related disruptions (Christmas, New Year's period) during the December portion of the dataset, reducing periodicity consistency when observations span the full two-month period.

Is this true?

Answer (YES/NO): NO